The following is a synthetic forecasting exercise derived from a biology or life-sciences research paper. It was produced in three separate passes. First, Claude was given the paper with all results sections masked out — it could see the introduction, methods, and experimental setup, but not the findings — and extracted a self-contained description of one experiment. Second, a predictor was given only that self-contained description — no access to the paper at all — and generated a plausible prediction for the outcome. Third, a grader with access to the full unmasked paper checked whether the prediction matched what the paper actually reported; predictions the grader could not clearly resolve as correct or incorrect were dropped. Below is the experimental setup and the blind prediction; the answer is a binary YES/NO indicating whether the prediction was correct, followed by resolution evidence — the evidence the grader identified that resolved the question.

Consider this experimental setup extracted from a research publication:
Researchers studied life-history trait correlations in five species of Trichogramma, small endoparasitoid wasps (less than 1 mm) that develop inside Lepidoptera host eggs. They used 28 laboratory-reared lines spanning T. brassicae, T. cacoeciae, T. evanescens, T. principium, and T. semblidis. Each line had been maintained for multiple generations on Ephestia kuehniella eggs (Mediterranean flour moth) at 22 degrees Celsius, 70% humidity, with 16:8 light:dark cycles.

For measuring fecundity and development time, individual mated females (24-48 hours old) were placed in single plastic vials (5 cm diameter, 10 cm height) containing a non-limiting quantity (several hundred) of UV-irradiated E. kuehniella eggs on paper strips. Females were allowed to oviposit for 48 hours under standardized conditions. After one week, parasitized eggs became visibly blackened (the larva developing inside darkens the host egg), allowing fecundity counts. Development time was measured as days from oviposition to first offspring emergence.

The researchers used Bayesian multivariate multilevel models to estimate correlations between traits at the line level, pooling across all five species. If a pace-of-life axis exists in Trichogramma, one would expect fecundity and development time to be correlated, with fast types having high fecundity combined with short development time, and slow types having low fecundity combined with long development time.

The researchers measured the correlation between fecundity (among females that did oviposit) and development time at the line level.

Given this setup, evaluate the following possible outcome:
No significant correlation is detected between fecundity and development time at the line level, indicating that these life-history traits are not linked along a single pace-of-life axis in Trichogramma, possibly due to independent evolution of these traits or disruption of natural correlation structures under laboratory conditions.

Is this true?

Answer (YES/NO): NO